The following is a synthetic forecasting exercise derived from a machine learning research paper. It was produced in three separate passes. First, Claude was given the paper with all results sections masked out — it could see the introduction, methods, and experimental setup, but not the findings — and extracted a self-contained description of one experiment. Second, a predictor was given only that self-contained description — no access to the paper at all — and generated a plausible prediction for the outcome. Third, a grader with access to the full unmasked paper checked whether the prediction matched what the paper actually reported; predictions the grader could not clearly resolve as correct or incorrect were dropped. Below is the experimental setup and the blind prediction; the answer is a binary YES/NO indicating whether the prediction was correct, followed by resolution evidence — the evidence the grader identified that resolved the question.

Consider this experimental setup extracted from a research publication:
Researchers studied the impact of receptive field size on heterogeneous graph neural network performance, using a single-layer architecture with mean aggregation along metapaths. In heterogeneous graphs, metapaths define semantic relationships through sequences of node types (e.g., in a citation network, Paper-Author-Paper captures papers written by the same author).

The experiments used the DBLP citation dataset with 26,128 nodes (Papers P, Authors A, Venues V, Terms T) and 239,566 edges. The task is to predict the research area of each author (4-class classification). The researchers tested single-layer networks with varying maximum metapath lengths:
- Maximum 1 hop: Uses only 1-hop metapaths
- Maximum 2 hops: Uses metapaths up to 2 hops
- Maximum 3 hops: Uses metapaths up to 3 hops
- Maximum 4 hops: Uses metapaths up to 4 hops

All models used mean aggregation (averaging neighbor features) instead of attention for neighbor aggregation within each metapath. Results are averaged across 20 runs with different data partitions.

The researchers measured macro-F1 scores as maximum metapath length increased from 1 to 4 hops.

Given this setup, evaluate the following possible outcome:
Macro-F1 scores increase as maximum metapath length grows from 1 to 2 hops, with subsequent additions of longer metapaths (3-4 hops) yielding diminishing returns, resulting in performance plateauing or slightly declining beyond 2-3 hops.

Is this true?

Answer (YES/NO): NO